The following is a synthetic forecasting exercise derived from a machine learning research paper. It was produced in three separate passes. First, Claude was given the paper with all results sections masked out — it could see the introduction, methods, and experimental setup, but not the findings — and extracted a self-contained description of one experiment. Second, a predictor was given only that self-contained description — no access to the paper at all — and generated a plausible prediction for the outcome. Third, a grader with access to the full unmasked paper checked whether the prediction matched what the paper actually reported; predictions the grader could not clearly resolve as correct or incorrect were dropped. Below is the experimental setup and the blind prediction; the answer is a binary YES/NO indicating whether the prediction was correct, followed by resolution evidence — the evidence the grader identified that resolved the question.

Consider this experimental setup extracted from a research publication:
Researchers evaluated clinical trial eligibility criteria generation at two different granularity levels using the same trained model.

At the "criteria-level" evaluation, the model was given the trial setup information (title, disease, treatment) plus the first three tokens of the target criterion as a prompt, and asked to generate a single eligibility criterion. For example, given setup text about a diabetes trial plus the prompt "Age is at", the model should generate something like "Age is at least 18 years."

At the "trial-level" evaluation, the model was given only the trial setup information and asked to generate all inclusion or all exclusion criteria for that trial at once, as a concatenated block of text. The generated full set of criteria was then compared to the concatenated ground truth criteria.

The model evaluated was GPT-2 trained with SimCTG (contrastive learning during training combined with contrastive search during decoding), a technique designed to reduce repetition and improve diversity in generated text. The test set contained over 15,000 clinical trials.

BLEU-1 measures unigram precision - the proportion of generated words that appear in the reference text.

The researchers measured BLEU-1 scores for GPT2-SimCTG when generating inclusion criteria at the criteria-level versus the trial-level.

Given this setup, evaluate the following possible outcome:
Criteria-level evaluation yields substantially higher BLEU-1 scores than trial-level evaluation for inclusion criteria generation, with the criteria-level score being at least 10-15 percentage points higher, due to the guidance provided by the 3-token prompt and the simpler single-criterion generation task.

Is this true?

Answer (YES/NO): YES